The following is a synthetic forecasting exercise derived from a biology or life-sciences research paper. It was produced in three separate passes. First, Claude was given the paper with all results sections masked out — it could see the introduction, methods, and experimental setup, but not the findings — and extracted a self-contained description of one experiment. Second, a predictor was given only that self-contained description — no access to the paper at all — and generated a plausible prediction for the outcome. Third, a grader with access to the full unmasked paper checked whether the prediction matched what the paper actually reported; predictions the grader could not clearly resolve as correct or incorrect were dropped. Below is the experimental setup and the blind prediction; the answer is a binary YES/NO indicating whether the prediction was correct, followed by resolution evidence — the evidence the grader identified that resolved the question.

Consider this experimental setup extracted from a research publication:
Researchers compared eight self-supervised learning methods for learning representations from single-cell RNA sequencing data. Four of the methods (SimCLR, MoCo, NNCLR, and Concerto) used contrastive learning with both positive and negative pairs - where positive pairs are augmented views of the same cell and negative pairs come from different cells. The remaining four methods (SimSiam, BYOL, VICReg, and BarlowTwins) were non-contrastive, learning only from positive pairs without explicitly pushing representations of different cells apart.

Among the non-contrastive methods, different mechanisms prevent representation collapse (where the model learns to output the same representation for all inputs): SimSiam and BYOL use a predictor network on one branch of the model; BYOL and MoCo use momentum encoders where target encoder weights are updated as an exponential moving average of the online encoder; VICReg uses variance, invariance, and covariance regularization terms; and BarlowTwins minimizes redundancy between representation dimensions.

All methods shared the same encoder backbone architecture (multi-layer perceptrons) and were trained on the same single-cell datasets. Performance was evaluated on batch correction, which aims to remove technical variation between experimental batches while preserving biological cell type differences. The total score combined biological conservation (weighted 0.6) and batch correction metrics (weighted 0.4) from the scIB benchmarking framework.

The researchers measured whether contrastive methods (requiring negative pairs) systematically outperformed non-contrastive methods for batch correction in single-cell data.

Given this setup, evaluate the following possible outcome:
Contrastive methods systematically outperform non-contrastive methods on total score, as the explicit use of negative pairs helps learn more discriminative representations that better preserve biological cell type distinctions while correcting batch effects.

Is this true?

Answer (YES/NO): NO